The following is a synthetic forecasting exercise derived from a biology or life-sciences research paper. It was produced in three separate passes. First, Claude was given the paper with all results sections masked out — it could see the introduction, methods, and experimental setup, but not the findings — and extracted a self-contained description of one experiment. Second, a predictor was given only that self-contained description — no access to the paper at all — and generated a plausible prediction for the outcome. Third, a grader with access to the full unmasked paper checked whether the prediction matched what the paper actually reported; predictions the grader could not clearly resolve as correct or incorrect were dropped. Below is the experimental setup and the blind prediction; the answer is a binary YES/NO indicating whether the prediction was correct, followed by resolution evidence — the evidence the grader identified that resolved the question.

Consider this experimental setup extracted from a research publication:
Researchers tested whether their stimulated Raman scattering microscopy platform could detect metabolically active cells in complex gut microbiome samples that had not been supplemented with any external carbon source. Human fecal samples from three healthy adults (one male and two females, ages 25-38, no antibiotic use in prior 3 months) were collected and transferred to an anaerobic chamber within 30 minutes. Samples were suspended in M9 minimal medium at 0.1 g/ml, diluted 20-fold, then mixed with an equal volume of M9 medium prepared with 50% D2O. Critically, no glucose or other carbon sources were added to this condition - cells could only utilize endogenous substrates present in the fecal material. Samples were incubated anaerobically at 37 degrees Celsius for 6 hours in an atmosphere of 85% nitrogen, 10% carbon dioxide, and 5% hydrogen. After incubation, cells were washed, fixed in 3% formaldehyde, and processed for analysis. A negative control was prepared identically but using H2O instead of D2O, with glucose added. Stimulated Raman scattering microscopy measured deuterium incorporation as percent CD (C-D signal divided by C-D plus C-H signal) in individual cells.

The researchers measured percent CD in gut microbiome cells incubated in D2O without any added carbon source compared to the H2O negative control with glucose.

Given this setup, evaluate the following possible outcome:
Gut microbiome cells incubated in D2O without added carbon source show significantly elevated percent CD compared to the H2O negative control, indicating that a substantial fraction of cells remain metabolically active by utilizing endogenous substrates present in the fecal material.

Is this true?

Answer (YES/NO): NO